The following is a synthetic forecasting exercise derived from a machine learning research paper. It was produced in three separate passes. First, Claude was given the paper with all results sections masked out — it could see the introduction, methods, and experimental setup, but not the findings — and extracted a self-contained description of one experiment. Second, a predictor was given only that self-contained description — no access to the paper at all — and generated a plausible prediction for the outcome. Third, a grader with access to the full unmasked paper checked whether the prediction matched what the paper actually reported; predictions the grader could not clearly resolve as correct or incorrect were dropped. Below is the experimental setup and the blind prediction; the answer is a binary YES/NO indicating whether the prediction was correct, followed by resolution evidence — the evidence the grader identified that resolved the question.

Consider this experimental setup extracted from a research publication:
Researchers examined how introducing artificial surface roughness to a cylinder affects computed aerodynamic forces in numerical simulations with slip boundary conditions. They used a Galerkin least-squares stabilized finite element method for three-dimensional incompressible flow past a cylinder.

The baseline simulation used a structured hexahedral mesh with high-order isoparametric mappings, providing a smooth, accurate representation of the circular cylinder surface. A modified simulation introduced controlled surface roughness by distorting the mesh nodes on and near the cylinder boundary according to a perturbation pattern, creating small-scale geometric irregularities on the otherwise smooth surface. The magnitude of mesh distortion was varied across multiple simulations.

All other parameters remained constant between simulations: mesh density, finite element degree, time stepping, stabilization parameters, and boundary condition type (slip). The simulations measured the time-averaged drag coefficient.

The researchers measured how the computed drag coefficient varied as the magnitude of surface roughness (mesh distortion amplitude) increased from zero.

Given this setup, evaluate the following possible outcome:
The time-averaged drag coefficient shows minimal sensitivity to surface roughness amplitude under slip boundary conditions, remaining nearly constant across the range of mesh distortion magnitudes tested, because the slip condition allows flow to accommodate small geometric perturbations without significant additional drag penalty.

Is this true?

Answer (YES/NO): NO